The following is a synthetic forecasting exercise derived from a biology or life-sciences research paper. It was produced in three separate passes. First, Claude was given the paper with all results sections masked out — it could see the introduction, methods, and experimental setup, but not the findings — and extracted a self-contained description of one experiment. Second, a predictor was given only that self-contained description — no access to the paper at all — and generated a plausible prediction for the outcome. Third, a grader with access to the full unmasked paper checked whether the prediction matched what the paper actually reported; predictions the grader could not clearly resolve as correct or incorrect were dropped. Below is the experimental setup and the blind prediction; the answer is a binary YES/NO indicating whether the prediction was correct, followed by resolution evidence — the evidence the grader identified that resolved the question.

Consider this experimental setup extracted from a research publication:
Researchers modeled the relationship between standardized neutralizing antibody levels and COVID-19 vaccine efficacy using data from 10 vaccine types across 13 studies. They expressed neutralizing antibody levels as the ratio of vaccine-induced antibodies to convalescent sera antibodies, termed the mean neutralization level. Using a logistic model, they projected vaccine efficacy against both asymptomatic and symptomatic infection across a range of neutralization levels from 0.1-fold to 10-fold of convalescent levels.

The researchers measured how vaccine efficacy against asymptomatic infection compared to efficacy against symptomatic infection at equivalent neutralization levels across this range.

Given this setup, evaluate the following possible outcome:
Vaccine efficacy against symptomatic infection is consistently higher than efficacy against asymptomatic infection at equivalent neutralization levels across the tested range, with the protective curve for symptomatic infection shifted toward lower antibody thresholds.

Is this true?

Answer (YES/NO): YES